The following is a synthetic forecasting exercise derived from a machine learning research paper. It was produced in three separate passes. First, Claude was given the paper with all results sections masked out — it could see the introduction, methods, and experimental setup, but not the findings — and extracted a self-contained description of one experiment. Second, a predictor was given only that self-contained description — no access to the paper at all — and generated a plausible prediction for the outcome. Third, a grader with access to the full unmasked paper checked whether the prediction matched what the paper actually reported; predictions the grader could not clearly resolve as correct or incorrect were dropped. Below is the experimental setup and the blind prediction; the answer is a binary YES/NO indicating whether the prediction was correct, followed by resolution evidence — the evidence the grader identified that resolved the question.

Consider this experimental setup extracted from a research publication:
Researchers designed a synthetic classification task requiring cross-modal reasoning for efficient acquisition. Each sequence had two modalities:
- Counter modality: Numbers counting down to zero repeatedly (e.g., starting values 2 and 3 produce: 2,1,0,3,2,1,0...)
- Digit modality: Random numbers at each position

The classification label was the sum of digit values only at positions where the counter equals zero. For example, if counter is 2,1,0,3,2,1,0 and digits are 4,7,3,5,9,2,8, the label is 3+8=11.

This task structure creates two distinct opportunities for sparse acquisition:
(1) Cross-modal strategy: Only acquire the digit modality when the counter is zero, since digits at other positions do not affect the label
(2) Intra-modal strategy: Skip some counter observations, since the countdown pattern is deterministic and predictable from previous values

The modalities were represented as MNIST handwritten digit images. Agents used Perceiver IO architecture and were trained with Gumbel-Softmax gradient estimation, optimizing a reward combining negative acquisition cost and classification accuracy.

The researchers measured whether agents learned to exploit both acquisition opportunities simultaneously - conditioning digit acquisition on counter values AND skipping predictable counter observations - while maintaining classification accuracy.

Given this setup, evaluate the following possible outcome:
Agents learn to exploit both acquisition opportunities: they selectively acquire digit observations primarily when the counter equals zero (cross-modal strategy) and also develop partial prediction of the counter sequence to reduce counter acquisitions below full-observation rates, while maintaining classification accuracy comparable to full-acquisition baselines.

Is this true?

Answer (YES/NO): NO